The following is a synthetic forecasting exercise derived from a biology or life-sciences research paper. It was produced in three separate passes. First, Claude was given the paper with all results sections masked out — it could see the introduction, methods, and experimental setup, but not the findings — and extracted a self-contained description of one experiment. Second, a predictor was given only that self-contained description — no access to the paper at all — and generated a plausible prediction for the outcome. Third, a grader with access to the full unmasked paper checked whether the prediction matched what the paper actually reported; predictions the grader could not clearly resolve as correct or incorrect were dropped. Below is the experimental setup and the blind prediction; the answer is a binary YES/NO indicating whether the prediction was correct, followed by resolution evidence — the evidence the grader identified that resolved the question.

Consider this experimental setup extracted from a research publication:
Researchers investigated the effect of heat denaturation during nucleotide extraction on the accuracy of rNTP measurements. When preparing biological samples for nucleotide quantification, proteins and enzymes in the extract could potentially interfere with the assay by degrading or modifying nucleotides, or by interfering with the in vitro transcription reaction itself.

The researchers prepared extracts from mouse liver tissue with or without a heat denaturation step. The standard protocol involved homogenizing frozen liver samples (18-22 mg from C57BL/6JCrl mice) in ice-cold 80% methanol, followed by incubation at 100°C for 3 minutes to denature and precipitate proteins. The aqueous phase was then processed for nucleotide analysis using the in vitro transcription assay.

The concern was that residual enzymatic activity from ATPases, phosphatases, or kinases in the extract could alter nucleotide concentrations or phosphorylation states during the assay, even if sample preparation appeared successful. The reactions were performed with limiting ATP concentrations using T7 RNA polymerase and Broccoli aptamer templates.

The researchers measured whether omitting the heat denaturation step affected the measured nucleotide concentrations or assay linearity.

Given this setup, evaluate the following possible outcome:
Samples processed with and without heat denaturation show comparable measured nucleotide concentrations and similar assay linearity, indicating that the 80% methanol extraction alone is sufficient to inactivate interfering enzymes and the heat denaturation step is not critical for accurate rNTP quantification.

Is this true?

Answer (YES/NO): NO